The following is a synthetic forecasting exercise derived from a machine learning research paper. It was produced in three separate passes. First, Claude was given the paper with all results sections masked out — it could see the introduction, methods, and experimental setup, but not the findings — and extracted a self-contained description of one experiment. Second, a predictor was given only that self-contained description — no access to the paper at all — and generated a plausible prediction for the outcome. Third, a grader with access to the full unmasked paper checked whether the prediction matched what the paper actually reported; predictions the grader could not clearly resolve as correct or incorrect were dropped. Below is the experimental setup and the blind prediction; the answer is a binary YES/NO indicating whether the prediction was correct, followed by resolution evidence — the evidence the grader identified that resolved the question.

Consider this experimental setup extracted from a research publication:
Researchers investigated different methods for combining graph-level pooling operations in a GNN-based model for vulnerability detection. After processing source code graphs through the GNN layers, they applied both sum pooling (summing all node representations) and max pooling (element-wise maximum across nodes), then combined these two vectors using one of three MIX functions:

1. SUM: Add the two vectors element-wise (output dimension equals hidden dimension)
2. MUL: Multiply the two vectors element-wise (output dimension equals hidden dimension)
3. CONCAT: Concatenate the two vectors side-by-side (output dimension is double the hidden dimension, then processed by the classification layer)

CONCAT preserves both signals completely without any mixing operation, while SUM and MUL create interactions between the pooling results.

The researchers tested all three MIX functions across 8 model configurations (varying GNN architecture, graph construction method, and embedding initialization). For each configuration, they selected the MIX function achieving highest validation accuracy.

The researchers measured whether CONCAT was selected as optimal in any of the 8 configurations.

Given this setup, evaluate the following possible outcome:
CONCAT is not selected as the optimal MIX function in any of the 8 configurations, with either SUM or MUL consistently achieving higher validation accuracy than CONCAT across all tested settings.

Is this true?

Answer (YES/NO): YES